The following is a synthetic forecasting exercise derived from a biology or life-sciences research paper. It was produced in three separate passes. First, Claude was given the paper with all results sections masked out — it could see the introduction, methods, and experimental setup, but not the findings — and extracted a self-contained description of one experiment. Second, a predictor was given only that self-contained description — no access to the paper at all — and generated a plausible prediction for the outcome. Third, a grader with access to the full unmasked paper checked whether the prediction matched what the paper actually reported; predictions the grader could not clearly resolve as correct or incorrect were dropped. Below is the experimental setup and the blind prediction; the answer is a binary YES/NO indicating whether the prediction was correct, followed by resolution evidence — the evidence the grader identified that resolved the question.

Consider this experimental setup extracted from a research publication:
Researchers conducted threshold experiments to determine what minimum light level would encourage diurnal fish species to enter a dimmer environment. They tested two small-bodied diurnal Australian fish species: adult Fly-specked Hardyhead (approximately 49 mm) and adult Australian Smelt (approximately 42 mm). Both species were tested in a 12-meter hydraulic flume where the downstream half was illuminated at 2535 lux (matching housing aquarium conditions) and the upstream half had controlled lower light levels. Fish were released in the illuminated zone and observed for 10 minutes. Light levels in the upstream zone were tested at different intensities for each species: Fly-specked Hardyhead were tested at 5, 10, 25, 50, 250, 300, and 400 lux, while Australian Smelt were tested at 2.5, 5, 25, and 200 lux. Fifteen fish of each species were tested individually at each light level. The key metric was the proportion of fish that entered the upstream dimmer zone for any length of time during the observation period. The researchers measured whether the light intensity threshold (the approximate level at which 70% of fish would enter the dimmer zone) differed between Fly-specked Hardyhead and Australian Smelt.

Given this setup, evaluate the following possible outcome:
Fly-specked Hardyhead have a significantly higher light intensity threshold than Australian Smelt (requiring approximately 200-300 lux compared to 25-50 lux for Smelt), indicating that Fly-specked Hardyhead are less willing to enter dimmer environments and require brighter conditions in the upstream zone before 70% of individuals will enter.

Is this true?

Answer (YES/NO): NO